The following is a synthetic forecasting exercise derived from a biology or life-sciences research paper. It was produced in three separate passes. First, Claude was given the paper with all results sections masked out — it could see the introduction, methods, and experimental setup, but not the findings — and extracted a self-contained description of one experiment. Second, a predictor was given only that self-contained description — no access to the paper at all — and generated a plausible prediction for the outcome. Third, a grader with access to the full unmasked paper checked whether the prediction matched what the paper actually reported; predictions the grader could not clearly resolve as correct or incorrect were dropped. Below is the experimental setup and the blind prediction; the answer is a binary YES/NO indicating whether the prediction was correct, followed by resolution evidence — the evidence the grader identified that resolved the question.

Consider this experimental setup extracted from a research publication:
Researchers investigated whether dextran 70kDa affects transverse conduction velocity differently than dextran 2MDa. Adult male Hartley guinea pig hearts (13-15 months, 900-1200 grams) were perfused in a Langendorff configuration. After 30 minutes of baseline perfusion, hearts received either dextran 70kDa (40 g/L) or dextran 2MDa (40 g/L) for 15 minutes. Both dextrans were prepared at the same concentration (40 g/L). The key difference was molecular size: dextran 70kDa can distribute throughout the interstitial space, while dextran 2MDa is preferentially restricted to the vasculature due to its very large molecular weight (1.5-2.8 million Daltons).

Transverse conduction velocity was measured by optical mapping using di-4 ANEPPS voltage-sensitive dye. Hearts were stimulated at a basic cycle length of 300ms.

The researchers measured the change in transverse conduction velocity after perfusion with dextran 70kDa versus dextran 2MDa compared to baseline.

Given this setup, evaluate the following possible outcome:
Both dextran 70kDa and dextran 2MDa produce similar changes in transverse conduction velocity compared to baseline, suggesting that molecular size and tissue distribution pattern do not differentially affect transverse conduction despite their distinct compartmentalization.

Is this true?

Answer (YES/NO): NO